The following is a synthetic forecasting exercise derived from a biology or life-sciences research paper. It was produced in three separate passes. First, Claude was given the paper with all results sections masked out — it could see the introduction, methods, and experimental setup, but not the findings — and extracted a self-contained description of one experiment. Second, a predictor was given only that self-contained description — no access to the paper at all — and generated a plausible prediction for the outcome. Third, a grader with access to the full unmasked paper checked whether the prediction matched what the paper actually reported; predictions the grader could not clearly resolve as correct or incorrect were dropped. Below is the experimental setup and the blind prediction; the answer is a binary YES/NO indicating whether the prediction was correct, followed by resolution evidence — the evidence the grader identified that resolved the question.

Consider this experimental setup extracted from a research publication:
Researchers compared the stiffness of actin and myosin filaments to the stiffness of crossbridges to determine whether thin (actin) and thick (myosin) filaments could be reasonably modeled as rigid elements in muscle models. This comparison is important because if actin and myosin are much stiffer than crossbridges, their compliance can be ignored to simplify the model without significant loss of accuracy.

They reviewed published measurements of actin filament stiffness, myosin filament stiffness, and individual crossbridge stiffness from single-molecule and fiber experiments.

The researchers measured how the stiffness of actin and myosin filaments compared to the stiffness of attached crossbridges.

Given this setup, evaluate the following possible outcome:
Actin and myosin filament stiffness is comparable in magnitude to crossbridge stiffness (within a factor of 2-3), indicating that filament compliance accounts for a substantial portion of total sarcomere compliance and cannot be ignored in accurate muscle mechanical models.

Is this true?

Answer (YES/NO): NO